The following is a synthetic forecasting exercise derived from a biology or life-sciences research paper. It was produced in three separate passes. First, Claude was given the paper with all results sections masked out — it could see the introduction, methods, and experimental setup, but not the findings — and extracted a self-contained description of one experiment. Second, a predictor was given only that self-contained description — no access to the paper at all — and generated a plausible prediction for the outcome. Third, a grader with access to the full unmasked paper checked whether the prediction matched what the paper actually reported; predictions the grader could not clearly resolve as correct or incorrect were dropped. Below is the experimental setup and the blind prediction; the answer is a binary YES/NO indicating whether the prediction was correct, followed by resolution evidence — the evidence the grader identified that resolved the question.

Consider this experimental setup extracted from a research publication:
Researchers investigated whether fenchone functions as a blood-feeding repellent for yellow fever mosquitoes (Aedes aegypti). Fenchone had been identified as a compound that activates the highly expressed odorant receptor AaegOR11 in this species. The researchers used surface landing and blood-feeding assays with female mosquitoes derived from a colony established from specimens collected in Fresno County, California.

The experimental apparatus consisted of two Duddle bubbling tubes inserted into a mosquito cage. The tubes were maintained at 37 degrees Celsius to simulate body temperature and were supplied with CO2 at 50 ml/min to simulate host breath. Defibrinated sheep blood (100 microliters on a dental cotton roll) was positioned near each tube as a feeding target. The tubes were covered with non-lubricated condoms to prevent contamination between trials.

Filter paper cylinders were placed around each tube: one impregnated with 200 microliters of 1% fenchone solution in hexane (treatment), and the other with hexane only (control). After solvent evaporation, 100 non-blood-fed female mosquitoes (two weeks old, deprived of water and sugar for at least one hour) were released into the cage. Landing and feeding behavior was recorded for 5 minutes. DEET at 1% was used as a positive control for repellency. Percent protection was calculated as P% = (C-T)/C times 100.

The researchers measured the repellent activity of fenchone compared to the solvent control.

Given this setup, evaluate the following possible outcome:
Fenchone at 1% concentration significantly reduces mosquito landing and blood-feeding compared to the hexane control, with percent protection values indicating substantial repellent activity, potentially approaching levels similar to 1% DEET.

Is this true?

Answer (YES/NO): NO